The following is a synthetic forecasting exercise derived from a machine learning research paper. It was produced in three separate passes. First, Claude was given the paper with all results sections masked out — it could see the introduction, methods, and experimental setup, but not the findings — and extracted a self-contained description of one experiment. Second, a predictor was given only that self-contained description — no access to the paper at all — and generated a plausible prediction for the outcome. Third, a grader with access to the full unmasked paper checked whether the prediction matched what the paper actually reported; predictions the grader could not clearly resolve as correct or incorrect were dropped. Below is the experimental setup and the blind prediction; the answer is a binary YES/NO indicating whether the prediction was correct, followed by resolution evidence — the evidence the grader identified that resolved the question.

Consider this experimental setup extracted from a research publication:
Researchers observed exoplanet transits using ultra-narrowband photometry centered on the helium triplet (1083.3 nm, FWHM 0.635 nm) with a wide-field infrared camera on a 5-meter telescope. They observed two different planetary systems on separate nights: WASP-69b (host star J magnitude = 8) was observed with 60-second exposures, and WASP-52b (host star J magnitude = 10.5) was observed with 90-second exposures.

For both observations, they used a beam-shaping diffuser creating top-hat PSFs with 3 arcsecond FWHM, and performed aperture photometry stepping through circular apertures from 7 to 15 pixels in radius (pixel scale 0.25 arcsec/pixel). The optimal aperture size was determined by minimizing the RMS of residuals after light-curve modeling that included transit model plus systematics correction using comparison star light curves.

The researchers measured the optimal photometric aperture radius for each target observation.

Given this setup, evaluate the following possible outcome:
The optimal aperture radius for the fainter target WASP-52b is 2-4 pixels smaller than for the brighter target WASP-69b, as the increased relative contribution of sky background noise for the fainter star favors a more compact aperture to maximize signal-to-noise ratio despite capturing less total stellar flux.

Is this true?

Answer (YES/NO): YES